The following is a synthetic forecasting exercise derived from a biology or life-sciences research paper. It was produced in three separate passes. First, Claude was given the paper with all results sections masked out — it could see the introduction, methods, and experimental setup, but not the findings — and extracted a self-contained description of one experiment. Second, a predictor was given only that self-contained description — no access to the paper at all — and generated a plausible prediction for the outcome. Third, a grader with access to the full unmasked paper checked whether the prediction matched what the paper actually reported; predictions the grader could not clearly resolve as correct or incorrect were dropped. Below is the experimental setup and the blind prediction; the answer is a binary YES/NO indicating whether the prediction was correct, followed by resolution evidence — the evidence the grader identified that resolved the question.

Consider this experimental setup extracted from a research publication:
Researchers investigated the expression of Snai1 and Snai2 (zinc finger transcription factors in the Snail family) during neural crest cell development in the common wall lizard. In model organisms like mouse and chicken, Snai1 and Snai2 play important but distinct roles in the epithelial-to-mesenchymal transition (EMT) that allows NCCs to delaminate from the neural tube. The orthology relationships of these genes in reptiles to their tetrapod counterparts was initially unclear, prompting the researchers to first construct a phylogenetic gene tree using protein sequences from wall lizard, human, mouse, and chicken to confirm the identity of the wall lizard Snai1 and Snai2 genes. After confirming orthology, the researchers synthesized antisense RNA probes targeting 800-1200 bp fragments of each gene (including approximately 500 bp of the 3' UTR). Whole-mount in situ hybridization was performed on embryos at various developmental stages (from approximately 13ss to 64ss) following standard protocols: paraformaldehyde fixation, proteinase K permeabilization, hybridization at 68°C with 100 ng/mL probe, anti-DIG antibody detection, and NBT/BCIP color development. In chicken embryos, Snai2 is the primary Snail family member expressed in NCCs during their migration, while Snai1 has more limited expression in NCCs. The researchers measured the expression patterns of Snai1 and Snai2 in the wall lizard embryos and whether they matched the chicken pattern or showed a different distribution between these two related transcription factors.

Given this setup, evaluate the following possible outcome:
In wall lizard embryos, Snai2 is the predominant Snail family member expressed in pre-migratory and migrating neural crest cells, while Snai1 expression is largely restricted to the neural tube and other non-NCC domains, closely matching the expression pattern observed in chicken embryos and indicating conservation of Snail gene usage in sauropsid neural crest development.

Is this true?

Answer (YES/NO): NO